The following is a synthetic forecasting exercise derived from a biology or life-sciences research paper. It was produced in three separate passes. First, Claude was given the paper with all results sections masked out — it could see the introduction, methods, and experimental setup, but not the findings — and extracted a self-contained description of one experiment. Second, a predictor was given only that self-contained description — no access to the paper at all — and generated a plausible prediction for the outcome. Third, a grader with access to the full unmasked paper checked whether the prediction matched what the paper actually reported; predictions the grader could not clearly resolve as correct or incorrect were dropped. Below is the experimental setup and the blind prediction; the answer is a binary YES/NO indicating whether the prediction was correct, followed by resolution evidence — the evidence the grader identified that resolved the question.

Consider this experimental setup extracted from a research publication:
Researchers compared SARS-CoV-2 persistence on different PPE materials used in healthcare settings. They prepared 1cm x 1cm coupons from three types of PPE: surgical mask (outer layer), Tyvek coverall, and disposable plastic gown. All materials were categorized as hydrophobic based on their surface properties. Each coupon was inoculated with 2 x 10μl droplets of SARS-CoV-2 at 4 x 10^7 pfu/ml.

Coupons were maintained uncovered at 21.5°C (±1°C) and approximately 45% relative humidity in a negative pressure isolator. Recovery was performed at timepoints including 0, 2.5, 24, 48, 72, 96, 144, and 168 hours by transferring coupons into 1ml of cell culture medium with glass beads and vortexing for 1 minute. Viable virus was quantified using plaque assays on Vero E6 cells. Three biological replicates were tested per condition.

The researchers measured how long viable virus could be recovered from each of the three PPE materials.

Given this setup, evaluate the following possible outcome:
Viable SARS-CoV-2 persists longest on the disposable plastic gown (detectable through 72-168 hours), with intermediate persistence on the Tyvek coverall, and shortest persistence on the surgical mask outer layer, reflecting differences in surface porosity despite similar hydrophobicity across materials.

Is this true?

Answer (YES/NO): NO